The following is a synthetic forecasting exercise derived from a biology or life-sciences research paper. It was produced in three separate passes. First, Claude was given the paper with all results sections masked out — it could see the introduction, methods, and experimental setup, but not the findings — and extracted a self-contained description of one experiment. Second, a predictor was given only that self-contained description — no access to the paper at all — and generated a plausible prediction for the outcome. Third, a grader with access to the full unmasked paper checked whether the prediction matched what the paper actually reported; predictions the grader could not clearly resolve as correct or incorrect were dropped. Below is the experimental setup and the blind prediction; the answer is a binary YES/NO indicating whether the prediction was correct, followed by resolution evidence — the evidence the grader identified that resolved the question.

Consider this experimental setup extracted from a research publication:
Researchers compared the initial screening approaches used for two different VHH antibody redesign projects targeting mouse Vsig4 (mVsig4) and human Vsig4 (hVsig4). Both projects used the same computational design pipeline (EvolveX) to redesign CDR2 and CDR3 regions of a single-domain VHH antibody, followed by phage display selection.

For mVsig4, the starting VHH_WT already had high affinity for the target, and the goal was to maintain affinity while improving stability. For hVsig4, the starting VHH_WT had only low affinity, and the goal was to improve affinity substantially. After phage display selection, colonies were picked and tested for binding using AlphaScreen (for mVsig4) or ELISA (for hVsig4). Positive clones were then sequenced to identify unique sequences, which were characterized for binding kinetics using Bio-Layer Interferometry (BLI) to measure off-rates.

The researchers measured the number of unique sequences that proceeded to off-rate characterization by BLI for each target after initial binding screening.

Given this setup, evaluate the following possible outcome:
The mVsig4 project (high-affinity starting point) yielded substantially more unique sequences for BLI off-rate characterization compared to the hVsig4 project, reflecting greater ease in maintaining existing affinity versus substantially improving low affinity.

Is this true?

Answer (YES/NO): NO